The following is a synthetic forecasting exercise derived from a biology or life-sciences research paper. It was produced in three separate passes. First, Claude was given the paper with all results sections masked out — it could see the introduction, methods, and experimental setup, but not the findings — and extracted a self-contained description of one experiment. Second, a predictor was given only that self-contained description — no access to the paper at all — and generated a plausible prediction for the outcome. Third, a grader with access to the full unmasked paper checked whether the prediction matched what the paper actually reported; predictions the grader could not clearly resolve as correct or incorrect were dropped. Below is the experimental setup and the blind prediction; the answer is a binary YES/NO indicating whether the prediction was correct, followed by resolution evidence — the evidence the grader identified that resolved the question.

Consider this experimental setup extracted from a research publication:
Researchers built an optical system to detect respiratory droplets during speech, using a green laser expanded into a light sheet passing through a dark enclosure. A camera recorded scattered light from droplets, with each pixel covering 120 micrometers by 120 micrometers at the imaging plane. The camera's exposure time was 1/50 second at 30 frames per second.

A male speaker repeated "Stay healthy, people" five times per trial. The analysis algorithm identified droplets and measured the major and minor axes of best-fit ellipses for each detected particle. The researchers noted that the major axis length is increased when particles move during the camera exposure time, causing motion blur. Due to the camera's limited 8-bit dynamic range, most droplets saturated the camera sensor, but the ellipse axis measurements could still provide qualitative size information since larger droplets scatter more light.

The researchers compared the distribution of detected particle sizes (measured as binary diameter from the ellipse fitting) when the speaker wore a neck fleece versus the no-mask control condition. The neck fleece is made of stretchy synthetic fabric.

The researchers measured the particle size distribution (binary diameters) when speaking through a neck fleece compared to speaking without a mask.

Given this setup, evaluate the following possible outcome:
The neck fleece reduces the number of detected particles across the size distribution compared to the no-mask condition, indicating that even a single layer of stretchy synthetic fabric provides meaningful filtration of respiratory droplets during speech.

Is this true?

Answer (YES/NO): NO